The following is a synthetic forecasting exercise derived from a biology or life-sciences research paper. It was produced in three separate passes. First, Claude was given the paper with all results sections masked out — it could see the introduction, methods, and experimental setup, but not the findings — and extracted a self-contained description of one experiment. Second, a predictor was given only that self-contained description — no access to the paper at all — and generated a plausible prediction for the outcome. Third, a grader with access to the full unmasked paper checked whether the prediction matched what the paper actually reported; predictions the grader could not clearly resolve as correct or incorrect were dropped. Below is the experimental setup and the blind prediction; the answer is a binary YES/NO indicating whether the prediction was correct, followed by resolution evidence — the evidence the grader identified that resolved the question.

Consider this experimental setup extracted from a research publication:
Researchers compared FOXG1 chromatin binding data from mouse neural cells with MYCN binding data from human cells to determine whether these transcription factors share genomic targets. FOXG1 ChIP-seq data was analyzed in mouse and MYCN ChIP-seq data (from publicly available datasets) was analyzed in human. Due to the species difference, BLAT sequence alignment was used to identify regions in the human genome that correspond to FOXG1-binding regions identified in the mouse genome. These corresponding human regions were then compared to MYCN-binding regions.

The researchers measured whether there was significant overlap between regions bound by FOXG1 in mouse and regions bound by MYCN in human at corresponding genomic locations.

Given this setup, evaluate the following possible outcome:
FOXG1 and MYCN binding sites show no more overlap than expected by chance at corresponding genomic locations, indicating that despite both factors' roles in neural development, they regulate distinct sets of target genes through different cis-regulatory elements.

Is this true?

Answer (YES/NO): NO